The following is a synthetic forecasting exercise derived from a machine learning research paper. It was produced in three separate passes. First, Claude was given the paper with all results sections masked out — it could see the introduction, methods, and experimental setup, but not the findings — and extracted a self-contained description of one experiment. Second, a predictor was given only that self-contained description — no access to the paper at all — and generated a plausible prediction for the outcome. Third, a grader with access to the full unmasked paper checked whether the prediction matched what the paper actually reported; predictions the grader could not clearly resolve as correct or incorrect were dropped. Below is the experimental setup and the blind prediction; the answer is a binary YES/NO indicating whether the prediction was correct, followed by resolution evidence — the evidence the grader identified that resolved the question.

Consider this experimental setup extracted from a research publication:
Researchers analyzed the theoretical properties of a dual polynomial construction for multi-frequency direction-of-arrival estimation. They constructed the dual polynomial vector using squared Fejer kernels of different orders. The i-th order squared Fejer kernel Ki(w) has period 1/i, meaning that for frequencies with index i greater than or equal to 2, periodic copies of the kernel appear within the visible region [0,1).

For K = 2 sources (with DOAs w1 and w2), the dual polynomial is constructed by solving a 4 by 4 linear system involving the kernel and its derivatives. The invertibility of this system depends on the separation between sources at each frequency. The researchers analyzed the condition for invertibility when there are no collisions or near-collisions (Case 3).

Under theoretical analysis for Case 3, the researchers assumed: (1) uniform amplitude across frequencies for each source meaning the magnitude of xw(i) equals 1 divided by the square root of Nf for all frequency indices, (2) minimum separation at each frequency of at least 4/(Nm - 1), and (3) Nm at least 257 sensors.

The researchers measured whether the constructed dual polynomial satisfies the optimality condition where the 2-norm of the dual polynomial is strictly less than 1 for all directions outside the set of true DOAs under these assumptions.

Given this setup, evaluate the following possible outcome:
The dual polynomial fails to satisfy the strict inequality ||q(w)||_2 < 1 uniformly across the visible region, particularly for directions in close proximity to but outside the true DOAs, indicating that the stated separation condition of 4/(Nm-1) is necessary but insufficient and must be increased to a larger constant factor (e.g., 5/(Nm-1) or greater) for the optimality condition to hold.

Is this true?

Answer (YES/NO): NO